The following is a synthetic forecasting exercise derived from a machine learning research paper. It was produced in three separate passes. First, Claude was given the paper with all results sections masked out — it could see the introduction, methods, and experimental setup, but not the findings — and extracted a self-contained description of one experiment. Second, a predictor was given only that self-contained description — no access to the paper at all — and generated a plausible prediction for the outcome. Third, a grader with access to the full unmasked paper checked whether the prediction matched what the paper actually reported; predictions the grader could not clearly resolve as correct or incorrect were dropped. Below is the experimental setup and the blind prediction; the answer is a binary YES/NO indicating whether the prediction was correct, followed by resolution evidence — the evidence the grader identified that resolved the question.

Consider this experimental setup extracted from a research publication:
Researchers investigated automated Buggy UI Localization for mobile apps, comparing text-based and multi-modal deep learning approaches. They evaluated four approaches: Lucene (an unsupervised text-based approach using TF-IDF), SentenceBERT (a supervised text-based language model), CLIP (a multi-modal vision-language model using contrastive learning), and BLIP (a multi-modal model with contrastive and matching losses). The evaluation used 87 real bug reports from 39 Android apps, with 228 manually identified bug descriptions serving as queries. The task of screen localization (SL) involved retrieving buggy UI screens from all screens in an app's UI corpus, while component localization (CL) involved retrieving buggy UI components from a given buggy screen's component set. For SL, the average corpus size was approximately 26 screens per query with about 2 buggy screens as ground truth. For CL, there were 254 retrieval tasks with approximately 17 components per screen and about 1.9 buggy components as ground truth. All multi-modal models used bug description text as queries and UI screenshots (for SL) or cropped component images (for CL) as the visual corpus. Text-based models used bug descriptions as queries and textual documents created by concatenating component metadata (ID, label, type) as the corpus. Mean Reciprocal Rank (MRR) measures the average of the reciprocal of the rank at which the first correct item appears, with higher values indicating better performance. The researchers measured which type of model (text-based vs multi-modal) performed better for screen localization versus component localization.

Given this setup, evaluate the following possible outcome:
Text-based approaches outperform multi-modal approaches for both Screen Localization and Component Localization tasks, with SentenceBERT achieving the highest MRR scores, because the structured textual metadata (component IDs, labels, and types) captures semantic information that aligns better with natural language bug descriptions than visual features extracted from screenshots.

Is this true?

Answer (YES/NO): NO